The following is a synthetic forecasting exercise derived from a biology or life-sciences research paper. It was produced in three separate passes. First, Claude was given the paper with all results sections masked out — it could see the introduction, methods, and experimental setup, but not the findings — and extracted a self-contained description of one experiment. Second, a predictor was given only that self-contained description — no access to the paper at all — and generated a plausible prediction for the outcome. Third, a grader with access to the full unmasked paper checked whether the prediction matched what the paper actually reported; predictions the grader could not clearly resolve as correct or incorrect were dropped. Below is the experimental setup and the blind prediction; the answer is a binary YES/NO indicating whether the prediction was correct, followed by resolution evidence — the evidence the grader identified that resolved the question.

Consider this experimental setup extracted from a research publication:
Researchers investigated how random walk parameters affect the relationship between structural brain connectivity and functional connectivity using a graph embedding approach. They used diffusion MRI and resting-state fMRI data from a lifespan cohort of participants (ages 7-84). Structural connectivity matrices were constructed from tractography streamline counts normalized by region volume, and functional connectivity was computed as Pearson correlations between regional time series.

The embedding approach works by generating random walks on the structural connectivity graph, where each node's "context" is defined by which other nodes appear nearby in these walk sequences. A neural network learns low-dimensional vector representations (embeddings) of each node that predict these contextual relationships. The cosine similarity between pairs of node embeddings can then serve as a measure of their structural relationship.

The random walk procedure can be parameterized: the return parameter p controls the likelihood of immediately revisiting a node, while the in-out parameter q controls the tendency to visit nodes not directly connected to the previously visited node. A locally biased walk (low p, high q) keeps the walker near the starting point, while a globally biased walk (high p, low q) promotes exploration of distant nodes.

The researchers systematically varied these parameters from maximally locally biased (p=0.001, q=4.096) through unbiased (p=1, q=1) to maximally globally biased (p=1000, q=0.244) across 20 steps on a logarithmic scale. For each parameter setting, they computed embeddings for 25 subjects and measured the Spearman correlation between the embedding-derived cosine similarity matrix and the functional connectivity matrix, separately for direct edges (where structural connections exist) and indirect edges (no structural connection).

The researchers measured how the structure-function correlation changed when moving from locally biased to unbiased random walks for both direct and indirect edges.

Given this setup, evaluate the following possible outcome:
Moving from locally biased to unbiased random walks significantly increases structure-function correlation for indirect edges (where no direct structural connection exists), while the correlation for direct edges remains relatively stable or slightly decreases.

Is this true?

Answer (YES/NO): NO